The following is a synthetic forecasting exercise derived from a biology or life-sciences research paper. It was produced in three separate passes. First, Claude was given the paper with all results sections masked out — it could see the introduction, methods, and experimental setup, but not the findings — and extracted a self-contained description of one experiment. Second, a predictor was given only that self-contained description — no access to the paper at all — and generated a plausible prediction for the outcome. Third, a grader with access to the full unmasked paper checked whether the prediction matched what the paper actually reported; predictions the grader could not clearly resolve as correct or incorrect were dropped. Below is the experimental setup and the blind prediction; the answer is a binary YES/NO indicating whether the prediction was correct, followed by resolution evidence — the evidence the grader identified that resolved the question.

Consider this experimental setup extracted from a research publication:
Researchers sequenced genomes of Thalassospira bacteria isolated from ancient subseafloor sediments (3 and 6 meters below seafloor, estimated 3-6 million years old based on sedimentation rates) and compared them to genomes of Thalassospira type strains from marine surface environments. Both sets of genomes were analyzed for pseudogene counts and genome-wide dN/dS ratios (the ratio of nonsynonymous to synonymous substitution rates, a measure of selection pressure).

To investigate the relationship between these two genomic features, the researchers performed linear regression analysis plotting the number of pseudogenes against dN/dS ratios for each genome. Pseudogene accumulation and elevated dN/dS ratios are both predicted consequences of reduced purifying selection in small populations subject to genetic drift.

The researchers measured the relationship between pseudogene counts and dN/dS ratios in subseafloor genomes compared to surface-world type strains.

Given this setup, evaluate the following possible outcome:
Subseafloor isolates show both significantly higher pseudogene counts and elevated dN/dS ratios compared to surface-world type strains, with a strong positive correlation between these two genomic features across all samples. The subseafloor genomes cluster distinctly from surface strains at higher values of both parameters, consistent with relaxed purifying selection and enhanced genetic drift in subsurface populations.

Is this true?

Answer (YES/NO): NO